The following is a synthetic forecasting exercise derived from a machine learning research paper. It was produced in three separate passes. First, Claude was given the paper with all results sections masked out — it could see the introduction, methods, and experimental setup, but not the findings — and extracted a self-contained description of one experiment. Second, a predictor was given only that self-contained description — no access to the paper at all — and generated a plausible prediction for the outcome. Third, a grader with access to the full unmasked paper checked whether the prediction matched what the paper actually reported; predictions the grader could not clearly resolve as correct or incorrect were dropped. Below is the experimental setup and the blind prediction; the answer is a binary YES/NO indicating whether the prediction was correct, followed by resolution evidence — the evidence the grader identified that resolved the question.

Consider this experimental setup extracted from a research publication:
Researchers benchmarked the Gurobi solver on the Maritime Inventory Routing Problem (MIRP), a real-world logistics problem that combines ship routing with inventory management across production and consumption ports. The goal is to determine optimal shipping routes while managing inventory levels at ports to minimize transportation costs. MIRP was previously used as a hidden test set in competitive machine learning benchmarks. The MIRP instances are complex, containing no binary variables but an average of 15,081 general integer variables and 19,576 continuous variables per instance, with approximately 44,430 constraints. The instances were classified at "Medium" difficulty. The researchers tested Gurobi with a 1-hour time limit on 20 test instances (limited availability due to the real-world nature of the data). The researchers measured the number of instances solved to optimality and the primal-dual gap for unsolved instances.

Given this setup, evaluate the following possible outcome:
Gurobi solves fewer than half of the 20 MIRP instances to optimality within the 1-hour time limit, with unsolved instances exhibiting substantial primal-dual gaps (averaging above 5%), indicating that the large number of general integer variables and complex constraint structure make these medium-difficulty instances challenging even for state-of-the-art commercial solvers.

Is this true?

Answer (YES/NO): NO